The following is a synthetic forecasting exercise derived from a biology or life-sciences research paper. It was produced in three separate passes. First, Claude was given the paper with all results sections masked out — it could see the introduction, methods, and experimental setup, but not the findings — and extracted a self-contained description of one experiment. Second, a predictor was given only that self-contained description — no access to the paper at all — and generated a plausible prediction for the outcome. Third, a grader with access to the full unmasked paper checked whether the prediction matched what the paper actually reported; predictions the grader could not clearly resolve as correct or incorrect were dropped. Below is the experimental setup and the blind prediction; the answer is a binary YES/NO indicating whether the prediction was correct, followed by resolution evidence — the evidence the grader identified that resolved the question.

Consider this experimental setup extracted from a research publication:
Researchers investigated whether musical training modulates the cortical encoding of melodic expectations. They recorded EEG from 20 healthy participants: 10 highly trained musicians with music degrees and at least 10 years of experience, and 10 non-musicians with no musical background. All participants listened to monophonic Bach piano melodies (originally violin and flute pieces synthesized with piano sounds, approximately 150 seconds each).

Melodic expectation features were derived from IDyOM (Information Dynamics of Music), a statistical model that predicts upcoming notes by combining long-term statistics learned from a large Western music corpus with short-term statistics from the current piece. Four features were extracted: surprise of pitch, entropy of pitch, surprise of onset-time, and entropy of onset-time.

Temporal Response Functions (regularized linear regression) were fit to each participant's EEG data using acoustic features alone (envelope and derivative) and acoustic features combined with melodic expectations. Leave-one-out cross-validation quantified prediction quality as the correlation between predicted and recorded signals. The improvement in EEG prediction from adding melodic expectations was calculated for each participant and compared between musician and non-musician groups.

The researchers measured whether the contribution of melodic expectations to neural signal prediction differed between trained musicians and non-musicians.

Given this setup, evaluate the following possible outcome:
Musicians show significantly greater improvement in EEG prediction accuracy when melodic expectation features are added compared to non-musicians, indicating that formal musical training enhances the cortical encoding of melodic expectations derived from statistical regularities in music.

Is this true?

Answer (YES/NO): YES